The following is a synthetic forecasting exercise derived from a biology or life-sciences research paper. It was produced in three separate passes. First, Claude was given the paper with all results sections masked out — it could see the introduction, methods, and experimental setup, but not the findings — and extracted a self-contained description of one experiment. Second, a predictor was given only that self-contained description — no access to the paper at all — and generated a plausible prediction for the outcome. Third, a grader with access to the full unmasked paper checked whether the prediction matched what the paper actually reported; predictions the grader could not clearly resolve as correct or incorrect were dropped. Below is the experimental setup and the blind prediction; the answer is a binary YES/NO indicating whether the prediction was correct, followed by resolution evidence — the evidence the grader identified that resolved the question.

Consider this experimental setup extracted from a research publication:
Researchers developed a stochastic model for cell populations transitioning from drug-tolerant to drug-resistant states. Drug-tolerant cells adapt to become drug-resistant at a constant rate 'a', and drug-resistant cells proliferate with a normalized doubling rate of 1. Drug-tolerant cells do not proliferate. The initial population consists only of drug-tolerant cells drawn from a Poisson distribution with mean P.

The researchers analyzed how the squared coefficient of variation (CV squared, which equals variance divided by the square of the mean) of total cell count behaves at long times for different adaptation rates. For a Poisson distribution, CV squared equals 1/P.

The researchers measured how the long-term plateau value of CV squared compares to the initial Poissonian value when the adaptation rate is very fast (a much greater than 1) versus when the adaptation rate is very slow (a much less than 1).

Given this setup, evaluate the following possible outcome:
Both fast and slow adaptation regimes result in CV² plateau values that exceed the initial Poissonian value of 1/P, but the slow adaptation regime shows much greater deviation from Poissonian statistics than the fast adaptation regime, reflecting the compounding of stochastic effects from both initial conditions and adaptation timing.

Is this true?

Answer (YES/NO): YES